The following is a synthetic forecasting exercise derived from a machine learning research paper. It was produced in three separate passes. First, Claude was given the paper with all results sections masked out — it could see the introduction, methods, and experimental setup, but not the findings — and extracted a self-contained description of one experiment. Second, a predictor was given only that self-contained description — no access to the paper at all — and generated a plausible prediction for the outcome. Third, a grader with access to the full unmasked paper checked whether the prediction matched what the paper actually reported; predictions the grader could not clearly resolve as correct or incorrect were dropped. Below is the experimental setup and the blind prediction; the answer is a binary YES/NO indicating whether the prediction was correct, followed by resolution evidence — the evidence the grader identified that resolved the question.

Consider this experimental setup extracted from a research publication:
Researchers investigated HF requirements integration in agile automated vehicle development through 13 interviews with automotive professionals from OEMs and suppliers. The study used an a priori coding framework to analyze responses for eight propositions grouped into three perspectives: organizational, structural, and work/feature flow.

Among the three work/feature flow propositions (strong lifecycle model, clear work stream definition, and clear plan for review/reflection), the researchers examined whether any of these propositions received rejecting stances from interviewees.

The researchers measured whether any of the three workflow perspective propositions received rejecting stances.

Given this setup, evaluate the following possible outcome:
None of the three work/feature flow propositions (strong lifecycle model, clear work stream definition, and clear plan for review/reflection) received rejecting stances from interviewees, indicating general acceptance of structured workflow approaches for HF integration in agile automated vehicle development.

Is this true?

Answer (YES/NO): YES